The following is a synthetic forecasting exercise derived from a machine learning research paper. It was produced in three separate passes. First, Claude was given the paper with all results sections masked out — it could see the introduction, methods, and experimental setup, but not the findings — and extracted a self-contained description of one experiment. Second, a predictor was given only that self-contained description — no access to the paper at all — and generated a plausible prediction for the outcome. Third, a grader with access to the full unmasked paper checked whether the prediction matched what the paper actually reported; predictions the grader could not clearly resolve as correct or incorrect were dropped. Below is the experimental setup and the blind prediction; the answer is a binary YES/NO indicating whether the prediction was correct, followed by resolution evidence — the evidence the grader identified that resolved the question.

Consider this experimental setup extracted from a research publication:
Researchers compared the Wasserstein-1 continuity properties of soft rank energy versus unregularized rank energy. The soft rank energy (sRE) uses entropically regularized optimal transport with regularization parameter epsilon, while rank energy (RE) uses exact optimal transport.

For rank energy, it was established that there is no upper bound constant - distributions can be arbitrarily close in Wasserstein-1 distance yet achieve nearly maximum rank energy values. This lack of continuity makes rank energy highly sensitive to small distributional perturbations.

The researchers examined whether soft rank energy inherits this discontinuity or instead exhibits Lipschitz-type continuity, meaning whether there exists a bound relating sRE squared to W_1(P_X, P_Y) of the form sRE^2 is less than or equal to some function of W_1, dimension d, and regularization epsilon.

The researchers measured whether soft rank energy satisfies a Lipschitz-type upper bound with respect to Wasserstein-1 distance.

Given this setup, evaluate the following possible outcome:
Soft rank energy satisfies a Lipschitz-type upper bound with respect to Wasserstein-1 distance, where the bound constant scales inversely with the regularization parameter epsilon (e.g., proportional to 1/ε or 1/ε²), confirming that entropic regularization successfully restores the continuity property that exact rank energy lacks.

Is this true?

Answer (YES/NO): YES